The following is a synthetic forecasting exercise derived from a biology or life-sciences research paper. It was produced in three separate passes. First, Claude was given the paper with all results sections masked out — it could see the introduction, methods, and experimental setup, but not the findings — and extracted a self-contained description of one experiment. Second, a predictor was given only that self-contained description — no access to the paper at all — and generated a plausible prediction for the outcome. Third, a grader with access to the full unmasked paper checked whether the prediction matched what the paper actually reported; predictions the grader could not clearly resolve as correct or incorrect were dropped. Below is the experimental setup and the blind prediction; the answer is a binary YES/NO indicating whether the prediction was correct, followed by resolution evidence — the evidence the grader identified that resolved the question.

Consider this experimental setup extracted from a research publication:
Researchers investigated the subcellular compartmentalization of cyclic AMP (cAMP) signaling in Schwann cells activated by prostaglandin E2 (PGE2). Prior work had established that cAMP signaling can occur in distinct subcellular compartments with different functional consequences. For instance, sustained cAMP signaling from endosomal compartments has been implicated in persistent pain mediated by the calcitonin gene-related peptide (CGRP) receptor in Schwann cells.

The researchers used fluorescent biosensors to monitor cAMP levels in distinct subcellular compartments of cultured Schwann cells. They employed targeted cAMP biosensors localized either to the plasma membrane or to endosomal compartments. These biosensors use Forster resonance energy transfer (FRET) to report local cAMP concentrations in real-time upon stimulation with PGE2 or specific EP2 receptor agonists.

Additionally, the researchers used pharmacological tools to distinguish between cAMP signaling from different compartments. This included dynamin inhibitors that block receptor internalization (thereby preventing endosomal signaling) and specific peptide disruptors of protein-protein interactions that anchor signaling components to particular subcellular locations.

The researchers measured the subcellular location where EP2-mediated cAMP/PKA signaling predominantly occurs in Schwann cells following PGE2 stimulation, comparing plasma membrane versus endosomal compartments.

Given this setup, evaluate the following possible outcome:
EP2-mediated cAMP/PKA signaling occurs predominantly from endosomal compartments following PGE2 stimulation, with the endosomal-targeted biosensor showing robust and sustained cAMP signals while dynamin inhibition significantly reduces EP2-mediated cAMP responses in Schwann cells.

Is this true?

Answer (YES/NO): NO